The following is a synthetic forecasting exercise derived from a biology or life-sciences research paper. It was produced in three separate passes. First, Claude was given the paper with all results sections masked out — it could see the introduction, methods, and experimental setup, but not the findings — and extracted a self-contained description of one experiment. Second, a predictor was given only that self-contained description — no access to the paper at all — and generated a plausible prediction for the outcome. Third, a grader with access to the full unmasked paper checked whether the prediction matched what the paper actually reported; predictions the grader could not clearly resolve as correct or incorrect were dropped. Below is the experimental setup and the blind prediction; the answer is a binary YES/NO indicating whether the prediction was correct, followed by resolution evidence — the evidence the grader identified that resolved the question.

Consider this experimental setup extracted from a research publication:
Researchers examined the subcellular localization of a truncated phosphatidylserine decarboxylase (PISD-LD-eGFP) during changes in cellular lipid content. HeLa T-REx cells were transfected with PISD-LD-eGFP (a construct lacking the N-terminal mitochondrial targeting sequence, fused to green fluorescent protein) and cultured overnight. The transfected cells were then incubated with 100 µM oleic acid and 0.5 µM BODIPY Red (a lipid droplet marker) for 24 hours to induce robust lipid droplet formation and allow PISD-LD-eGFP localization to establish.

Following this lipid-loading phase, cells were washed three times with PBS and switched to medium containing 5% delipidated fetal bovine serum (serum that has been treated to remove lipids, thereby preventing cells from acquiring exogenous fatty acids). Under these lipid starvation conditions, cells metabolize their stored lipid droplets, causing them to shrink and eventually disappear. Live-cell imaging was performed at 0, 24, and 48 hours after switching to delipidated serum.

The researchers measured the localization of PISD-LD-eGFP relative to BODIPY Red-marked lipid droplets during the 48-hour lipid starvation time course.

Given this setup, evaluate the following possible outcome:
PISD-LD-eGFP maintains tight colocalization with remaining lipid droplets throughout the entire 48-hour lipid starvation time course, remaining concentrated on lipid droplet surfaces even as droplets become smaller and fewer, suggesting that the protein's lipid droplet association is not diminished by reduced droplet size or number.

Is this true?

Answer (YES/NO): NO